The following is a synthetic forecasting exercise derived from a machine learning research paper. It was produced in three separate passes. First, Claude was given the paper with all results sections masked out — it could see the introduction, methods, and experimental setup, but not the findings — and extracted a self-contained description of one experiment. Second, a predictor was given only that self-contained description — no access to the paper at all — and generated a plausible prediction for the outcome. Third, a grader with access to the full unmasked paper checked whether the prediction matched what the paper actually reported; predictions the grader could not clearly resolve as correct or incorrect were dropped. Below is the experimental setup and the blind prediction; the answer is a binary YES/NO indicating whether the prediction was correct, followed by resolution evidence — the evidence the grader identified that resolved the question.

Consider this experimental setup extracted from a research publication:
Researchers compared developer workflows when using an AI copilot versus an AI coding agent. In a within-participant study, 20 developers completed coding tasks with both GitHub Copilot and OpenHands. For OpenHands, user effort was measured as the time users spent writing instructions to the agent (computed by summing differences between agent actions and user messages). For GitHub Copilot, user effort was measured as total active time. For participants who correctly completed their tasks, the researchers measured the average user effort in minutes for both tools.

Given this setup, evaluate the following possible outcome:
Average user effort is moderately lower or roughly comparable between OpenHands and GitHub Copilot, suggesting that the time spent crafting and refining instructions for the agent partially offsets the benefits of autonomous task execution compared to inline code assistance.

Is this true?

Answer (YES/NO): NO